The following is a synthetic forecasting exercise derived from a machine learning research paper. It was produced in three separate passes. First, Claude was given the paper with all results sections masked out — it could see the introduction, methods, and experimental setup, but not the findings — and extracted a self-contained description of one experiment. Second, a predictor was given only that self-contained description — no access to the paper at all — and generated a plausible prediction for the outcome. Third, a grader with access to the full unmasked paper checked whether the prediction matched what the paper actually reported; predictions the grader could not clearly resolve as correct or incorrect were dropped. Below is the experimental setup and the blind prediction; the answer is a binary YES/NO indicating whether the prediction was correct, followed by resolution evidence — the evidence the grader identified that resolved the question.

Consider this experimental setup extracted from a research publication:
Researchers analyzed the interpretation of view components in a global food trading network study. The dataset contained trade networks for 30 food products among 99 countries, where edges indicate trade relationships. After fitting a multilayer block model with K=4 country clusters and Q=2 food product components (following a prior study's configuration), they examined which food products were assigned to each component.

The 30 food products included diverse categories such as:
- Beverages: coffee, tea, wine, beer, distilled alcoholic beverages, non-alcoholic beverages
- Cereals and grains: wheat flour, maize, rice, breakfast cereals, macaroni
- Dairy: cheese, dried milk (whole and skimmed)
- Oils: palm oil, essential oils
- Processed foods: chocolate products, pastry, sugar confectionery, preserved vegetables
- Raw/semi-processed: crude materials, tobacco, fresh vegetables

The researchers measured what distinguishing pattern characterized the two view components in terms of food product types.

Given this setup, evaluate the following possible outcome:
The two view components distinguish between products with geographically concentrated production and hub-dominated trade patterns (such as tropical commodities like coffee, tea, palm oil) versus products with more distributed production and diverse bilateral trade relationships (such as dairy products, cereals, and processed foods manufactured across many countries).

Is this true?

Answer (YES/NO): NO